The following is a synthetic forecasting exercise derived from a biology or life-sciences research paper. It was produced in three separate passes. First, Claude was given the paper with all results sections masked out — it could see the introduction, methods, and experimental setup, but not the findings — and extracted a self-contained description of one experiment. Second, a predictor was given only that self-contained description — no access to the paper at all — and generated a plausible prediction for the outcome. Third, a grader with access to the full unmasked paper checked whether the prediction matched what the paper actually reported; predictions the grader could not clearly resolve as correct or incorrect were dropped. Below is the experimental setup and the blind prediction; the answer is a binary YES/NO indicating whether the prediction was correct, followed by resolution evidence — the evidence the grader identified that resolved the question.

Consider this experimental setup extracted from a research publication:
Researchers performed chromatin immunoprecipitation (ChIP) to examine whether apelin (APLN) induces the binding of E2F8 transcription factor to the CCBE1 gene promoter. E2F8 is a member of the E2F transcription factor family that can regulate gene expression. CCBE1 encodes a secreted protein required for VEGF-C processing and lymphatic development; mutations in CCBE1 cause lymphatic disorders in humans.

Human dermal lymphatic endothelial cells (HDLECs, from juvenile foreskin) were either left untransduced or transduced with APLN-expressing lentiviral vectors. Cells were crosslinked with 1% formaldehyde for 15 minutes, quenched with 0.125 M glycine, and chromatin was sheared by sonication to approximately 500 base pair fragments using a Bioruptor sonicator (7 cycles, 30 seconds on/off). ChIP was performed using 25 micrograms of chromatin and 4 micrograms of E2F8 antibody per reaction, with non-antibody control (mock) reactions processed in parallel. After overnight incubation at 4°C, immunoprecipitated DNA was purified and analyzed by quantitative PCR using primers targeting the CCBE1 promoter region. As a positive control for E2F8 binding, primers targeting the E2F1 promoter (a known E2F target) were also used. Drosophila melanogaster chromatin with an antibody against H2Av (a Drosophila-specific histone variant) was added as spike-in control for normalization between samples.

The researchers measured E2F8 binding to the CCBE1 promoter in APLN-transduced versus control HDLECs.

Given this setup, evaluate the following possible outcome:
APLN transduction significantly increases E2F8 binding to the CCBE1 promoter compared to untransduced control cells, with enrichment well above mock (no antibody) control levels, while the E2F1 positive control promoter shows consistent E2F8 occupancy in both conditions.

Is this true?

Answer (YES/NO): NO